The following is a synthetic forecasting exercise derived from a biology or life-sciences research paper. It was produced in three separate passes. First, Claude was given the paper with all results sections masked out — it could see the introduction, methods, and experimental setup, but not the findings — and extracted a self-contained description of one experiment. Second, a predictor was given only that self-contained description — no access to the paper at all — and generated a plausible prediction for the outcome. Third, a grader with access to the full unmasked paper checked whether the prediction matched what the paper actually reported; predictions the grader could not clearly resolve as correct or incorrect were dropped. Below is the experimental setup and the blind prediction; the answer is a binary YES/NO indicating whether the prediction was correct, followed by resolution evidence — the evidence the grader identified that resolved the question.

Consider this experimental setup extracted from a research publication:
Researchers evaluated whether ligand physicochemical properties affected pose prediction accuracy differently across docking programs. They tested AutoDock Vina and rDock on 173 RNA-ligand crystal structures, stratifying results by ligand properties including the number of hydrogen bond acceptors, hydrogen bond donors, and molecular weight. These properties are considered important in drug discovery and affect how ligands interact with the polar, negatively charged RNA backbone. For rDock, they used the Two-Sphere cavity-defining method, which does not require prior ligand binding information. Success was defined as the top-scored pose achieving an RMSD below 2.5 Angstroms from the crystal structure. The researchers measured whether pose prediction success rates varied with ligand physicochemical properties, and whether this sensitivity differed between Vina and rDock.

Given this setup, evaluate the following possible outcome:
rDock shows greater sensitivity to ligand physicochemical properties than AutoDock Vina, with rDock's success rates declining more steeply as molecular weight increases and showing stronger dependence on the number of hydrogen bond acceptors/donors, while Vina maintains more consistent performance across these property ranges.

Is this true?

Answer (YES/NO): NO